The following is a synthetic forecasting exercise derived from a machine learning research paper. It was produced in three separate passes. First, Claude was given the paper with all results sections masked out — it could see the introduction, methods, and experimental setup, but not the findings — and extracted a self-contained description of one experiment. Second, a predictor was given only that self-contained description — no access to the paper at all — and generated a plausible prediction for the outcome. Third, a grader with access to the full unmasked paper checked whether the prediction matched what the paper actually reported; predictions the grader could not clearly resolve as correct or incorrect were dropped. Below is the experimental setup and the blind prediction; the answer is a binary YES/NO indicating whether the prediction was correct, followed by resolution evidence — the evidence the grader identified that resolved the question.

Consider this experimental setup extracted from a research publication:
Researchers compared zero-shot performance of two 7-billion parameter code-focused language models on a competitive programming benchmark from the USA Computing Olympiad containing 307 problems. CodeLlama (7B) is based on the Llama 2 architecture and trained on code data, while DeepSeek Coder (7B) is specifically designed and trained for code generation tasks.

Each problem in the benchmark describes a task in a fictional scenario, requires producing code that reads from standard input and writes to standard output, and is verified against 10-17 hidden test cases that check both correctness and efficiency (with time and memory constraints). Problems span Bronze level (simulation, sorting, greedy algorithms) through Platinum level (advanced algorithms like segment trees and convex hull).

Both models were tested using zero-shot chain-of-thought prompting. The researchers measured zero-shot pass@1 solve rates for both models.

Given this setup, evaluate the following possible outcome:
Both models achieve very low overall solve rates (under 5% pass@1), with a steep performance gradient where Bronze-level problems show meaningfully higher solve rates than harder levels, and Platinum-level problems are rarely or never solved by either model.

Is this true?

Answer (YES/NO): YES